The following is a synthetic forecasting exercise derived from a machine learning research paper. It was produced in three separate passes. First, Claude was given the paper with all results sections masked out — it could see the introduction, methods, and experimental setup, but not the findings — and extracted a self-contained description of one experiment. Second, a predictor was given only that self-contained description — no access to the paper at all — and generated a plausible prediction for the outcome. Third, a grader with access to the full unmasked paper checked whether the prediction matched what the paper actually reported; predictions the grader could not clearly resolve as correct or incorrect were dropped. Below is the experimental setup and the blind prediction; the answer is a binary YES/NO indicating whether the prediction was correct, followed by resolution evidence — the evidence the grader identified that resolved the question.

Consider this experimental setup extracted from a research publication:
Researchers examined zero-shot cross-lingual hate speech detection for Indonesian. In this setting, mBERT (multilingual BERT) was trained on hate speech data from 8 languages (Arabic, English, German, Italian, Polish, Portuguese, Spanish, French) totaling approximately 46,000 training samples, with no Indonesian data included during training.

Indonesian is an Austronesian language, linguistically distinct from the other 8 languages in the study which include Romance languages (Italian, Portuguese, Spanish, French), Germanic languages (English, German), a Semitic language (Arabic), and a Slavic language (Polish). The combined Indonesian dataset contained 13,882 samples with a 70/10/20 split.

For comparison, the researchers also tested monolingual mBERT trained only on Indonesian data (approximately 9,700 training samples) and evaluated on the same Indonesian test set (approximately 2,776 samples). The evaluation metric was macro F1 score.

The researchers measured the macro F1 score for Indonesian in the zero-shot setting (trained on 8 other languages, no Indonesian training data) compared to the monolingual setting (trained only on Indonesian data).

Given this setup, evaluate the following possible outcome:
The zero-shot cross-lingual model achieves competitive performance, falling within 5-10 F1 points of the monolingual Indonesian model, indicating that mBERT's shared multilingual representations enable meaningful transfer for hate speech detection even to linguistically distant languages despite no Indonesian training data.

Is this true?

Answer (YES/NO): NO